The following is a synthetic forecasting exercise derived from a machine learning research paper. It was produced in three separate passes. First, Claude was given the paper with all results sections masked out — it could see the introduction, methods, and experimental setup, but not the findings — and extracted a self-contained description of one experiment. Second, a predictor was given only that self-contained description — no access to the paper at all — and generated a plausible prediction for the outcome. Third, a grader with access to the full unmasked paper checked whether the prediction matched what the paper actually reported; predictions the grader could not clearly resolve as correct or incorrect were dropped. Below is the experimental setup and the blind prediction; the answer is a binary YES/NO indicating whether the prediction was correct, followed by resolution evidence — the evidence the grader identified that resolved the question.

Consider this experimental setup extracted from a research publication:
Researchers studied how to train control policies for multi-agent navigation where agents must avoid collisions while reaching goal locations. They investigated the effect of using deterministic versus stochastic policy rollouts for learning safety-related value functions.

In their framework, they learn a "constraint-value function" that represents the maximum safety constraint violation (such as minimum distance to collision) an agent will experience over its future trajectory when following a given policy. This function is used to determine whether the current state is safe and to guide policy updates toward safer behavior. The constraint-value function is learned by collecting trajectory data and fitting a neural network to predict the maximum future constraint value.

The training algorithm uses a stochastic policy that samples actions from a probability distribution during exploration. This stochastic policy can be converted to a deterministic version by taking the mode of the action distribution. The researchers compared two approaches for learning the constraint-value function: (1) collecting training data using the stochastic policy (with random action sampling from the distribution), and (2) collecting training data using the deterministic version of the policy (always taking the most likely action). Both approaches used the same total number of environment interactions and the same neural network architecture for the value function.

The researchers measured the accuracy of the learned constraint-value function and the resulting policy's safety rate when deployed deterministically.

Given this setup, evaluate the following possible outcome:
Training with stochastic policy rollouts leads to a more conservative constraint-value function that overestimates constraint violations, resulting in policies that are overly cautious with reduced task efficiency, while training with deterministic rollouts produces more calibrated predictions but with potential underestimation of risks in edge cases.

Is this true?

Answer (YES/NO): NO